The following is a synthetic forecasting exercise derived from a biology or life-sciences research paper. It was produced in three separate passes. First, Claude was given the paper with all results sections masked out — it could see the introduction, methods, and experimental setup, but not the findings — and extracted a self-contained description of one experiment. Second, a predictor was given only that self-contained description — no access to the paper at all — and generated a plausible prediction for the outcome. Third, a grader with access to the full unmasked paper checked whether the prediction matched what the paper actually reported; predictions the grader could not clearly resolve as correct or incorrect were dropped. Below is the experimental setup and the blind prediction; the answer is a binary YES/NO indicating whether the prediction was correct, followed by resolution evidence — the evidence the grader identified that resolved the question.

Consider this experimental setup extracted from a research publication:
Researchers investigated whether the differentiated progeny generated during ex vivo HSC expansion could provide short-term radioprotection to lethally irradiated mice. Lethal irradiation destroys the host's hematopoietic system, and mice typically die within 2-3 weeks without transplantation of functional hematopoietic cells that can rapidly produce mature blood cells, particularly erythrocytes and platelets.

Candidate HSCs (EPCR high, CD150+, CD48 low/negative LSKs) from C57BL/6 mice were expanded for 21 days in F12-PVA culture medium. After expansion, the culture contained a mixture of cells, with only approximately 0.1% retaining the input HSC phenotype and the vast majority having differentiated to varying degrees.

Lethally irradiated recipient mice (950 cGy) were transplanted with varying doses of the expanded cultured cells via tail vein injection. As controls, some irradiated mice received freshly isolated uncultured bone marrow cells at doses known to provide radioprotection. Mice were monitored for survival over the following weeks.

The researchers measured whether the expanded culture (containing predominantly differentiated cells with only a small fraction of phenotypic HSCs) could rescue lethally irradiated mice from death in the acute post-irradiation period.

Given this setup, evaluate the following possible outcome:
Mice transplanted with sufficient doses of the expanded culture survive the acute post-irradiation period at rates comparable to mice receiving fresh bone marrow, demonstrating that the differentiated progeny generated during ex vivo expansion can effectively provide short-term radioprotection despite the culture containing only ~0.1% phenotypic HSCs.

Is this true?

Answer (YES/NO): YES